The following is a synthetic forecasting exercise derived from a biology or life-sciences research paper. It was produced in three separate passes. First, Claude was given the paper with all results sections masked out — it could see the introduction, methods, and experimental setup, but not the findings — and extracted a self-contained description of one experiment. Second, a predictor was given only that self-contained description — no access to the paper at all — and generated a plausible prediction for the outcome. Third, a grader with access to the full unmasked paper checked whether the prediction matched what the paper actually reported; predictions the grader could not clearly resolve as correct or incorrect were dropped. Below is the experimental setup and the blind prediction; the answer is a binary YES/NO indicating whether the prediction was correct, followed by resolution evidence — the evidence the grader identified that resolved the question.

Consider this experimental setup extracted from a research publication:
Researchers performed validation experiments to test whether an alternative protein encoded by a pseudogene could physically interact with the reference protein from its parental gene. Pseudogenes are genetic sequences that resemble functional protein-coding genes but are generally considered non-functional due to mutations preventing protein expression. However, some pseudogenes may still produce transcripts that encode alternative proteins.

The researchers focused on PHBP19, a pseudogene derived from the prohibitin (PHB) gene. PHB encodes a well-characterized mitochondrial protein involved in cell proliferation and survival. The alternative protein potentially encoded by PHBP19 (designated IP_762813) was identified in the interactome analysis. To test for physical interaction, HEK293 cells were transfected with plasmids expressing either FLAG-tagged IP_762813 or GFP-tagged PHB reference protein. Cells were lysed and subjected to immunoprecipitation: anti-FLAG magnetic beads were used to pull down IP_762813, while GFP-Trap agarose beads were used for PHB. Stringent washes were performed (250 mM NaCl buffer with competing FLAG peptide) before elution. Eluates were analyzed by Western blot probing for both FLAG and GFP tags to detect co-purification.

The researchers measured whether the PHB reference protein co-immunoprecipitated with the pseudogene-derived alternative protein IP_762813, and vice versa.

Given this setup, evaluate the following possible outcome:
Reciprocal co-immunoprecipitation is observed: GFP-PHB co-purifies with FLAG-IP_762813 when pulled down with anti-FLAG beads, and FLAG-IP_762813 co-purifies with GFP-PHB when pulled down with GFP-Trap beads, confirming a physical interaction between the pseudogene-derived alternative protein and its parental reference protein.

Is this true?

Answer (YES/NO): YES